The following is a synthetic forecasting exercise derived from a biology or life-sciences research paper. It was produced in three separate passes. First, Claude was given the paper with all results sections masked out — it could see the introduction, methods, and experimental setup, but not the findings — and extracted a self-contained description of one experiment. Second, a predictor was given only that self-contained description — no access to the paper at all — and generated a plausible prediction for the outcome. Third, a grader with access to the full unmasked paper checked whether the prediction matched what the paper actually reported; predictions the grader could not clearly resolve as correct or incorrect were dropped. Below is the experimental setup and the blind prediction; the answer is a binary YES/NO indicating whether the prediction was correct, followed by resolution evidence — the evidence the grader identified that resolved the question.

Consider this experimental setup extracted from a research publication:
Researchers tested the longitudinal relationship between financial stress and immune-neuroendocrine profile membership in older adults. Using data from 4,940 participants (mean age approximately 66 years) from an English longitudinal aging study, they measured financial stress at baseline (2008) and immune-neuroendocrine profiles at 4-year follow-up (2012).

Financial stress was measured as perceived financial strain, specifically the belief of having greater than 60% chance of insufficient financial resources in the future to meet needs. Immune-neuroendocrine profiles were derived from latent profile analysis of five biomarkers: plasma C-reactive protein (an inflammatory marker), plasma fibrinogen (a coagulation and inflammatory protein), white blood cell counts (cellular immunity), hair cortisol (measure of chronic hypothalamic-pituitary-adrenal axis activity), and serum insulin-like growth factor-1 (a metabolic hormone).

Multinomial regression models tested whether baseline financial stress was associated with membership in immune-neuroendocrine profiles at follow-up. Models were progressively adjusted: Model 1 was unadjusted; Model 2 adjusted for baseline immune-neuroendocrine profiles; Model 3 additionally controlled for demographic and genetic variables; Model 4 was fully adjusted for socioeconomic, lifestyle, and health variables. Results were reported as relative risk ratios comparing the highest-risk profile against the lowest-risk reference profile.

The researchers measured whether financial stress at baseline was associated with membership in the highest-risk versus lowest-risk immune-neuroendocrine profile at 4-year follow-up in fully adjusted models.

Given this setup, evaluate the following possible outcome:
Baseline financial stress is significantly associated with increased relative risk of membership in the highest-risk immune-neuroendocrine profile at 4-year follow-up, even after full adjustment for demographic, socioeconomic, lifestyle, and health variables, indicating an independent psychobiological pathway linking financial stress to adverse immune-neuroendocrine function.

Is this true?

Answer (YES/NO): YES